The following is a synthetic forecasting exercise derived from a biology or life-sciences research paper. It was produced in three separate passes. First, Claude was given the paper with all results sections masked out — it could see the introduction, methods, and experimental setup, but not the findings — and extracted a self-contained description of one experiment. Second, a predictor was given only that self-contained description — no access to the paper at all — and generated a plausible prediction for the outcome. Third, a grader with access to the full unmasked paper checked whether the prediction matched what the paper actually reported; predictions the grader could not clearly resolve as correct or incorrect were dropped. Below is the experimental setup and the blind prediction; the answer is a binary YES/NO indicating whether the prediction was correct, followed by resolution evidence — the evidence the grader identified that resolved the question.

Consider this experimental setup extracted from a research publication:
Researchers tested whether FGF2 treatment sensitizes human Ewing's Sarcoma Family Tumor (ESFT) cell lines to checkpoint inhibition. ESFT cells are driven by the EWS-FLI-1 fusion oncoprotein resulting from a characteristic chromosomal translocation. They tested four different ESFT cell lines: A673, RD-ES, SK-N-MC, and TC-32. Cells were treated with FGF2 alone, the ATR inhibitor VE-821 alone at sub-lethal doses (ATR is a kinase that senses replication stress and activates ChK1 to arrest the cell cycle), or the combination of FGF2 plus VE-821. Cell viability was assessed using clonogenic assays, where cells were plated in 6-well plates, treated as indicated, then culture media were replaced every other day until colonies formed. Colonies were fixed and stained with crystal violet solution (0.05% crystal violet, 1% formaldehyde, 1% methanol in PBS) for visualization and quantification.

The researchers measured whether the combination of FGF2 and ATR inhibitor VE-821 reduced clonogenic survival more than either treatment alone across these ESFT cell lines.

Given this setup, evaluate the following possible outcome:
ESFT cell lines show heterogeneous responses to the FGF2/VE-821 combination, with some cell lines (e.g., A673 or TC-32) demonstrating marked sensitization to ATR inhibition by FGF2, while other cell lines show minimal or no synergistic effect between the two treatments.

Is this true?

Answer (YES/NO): NO